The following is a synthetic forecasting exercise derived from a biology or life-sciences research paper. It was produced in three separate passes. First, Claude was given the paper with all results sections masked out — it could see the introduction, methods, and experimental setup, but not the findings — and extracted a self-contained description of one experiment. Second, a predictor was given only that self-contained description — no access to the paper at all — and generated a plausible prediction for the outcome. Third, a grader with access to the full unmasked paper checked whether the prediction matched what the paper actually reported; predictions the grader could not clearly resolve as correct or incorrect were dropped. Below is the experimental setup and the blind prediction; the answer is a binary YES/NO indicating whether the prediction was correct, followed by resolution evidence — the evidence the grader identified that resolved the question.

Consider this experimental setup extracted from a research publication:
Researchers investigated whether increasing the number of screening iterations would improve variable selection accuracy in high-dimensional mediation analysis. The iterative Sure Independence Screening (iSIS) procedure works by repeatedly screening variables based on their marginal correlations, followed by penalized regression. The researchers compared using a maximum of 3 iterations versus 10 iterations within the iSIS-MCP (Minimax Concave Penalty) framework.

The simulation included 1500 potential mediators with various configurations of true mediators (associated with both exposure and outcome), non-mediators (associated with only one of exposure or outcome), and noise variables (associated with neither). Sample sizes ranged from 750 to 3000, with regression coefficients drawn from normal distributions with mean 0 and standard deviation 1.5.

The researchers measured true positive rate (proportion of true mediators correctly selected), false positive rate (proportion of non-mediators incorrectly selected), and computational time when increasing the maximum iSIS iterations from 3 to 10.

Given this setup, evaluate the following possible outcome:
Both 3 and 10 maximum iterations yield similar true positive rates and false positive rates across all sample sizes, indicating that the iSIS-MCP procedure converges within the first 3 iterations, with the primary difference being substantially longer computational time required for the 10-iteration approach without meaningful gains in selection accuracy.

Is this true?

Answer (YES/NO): YES